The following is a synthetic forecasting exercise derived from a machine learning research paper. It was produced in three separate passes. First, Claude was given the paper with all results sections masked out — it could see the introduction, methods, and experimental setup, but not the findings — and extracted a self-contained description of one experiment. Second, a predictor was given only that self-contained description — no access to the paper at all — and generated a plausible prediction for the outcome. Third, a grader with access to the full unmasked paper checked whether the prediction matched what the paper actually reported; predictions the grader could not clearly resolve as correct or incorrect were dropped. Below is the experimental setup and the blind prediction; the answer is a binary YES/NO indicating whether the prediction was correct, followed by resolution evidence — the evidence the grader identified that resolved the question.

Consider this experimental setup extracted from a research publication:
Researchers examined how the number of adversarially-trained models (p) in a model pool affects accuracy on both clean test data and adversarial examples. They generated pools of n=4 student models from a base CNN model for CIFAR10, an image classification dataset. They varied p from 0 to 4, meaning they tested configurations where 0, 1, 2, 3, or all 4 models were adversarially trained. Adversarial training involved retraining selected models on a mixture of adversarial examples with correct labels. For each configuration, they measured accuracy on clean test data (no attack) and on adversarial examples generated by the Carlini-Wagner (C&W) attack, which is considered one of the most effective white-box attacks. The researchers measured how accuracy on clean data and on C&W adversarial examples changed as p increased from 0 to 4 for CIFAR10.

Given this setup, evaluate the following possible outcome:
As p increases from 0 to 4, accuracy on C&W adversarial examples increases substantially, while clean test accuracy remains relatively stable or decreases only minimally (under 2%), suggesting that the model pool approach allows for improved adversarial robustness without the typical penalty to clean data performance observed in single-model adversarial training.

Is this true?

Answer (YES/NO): NO